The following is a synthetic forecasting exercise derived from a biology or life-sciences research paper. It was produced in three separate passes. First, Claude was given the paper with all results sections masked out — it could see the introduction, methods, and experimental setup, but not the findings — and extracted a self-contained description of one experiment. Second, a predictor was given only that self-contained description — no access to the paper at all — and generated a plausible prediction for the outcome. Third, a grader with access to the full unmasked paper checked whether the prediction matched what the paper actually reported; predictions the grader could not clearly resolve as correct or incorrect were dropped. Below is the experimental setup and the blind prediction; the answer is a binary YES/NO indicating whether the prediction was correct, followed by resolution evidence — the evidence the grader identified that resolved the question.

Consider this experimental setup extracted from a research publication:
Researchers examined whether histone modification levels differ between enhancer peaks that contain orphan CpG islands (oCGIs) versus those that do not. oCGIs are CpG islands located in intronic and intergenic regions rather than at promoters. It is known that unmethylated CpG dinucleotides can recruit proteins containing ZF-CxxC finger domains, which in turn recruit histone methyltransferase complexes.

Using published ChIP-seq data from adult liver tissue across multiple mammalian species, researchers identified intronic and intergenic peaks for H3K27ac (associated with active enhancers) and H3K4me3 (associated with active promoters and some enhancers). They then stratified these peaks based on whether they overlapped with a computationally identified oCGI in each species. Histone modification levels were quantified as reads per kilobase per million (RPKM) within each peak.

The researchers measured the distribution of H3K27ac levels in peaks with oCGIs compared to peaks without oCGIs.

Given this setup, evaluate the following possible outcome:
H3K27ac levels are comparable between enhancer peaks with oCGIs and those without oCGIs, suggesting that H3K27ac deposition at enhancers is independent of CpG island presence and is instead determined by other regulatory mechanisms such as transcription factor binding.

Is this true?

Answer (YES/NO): NO